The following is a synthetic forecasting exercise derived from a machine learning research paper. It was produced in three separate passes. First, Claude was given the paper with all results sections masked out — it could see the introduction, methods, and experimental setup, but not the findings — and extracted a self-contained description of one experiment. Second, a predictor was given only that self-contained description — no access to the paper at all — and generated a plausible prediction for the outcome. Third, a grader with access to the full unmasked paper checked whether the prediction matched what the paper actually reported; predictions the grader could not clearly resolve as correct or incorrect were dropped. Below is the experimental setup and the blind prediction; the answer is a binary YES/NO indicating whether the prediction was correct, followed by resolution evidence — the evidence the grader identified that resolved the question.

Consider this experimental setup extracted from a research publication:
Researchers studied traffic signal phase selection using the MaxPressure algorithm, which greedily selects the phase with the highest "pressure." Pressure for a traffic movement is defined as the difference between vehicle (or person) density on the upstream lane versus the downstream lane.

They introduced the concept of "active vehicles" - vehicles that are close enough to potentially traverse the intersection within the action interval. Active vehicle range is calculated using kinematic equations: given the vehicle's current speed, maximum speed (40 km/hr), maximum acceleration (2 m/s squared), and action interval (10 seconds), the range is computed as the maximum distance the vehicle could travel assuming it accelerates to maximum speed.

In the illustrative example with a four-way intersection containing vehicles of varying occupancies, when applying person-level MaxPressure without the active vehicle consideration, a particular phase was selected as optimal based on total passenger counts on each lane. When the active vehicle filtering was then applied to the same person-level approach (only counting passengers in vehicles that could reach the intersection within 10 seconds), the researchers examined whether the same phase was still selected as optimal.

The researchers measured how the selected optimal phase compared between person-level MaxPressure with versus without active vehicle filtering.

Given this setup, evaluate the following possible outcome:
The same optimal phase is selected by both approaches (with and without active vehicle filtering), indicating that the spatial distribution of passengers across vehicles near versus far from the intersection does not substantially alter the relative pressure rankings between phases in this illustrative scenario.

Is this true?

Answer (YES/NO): NO